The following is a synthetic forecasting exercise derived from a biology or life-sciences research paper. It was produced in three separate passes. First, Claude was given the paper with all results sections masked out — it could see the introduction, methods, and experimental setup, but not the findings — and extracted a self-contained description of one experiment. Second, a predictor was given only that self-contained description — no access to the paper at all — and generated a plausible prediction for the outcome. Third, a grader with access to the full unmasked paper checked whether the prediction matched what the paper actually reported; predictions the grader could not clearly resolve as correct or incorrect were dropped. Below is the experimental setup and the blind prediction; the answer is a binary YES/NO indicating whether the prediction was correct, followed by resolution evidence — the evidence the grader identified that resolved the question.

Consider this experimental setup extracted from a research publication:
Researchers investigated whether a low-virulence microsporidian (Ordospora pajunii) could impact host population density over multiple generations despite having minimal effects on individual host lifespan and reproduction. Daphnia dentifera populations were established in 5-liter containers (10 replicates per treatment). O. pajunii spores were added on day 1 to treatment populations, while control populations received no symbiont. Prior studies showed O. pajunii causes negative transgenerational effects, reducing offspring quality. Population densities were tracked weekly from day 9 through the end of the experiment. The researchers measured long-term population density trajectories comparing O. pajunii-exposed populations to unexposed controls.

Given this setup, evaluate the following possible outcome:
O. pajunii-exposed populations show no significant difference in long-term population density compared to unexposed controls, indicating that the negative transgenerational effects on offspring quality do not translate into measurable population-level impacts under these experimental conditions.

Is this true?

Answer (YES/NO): NO